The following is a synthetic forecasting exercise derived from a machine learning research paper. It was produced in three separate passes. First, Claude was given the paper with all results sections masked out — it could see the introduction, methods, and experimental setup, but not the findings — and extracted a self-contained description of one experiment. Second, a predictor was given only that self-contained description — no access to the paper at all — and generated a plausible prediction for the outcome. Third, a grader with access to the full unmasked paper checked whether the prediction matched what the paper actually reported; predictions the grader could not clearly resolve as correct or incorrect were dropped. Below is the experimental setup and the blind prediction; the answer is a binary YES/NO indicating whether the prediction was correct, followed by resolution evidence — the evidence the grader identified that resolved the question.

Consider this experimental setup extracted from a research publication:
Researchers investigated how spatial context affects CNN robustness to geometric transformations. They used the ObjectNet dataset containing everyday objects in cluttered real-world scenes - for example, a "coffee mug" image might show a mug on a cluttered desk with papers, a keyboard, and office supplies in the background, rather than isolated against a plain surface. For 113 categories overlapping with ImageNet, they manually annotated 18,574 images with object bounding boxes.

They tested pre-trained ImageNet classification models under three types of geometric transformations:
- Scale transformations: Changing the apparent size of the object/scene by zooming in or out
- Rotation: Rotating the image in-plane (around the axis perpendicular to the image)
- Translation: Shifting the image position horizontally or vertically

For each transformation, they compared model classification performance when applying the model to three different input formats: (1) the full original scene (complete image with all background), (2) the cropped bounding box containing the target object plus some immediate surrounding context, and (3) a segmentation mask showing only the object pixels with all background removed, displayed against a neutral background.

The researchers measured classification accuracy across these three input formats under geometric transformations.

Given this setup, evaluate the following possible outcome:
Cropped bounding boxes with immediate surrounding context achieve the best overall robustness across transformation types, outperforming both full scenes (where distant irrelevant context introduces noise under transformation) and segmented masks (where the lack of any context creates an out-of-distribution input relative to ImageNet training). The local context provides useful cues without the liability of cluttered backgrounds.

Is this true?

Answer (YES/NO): NO